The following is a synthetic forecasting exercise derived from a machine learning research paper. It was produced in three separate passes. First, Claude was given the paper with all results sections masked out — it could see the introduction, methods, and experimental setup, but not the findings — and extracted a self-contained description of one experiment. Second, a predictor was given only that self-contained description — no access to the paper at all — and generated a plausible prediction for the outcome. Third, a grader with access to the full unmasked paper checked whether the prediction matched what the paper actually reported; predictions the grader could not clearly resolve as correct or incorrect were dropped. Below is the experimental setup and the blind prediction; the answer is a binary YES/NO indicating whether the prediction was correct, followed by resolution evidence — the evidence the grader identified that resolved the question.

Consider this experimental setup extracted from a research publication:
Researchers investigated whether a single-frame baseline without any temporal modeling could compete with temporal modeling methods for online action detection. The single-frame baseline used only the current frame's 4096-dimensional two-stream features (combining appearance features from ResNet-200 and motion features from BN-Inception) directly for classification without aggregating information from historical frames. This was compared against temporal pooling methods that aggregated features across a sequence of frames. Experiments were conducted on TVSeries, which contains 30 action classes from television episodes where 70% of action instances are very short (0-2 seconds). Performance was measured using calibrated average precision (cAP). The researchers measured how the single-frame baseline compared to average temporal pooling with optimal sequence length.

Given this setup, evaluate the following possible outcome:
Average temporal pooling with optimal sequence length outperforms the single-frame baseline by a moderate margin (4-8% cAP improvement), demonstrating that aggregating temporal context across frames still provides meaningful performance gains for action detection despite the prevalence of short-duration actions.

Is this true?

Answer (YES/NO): NO